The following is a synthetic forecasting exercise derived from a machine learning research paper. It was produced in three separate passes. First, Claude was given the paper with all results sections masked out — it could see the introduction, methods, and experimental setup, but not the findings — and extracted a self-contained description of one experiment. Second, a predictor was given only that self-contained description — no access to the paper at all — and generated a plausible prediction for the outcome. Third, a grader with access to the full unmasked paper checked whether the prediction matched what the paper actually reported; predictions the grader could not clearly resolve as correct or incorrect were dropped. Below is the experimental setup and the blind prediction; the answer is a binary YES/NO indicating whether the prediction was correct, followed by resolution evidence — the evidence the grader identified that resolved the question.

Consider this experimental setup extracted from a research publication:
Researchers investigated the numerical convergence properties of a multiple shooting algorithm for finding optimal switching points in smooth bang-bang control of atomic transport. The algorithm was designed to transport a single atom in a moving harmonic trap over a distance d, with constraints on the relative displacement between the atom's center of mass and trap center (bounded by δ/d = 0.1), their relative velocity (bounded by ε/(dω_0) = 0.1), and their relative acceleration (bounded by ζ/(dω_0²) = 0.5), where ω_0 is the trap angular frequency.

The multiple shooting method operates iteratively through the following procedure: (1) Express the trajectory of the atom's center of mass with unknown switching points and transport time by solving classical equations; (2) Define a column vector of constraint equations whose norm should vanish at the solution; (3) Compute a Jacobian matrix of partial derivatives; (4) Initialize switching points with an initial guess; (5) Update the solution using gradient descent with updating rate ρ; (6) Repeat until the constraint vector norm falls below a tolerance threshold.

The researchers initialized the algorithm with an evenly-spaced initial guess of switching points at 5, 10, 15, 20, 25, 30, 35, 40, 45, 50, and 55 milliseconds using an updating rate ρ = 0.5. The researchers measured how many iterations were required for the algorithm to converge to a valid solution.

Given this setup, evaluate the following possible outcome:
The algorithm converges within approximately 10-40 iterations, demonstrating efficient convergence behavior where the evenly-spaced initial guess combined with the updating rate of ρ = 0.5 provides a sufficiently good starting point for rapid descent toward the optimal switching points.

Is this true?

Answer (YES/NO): YES